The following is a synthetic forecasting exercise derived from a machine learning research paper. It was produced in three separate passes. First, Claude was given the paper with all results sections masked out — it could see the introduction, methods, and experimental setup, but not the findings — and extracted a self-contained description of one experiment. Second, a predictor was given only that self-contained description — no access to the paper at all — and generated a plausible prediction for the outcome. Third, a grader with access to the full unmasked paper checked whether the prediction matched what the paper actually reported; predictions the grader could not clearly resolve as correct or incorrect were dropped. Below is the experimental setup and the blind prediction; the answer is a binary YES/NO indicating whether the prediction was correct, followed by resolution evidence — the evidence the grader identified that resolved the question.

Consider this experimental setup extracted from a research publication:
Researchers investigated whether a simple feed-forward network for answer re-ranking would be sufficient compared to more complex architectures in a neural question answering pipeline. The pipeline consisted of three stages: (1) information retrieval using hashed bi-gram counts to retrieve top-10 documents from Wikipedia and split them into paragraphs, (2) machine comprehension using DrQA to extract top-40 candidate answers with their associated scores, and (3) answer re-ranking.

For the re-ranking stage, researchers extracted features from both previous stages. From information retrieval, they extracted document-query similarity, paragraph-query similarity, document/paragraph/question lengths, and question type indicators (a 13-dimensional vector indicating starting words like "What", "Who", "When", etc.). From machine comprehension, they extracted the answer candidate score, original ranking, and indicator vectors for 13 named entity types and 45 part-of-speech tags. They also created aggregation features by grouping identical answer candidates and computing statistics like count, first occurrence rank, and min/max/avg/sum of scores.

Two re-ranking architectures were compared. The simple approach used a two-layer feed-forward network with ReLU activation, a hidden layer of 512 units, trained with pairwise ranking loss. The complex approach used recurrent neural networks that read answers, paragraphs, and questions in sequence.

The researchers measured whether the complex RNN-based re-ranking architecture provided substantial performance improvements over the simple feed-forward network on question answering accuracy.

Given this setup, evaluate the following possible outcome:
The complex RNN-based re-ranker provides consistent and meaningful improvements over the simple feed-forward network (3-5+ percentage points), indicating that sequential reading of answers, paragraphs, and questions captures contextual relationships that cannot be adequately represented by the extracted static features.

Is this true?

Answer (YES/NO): NO